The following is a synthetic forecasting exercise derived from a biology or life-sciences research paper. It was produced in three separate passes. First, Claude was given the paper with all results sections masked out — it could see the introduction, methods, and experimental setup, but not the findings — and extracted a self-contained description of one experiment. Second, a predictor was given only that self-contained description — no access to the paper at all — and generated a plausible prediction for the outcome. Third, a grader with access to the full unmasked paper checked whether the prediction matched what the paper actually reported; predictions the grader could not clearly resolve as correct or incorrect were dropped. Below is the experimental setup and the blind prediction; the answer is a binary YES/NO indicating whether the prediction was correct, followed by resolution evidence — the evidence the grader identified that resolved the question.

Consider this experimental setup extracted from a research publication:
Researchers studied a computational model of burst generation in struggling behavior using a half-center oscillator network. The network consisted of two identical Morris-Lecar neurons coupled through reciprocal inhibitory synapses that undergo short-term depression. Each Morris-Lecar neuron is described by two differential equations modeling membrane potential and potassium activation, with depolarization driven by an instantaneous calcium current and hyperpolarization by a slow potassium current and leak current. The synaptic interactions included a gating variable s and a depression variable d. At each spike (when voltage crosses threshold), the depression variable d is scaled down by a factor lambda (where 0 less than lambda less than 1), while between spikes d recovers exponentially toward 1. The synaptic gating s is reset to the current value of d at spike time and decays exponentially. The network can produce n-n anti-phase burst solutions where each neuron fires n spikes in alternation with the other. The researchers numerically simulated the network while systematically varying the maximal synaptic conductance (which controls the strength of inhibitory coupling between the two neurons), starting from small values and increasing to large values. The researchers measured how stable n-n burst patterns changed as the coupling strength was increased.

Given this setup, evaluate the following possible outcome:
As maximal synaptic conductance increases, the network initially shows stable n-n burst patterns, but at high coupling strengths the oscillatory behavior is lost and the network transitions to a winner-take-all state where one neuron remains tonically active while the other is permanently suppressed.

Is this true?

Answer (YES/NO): YES